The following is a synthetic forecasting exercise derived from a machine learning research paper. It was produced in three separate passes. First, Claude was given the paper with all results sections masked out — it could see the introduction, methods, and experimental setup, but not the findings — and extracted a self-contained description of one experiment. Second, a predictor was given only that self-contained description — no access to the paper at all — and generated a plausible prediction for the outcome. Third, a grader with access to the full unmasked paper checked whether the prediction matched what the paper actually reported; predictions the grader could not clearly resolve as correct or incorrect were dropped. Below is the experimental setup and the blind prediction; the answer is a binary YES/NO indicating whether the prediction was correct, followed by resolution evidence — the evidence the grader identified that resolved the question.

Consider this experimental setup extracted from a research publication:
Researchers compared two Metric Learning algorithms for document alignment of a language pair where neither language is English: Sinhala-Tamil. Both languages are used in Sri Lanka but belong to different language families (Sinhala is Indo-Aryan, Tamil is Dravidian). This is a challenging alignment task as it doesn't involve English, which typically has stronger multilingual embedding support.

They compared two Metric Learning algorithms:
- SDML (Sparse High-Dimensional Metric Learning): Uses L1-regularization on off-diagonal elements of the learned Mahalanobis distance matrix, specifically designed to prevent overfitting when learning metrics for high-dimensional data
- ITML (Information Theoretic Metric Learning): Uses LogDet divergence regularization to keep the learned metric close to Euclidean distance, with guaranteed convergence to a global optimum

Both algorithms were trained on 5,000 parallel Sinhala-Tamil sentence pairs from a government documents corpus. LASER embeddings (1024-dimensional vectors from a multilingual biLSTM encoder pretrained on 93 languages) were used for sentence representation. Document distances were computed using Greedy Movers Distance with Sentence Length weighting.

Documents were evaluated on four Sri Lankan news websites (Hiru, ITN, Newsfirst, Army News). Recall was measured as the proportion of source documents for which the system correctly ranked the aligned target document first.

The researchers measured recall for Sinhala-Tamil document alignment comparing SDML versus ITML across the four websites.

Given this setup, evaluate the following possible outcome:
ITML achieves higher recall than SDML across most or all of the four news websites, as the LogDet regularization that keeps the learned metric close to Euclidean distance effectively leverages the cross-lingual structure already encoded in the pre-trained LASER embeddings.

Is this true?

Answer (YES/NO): NO